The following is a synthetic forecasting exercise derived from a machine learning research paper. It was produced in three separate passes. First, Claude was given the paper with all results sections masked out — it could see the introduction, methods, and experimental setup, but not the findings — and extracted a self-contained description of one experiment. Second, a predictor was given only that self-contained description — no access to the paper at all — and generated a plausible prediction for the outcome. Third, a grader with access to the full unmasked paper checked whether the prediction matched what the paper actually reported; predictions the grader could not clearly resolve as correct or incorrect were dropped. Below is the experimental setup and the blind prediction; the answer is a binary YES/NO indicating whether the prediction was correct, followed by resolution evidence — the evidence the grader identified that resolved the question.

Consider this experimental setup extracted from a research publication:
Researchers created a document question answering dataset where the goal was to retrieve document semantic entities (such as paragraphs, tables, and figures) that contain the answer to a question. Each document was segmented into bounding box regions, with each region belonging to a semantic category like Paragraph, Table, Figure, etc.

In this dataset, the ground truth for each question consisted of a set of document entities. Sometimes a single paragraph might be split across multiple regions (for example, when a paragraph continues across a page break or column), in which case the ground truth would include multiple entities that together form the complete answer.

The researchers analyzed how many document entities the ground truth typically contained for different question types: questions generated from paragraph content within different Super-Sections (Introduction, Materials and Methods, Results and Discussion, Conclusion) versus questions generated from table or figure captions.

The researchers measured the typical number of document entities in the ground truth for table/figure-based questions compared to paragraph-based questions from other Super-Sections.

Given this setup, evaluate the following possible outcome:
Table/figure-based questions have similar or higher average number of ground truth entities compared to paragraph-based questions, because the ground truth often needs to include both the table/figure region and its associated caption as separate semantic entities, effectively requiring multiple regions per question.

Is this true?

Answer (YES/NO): NO